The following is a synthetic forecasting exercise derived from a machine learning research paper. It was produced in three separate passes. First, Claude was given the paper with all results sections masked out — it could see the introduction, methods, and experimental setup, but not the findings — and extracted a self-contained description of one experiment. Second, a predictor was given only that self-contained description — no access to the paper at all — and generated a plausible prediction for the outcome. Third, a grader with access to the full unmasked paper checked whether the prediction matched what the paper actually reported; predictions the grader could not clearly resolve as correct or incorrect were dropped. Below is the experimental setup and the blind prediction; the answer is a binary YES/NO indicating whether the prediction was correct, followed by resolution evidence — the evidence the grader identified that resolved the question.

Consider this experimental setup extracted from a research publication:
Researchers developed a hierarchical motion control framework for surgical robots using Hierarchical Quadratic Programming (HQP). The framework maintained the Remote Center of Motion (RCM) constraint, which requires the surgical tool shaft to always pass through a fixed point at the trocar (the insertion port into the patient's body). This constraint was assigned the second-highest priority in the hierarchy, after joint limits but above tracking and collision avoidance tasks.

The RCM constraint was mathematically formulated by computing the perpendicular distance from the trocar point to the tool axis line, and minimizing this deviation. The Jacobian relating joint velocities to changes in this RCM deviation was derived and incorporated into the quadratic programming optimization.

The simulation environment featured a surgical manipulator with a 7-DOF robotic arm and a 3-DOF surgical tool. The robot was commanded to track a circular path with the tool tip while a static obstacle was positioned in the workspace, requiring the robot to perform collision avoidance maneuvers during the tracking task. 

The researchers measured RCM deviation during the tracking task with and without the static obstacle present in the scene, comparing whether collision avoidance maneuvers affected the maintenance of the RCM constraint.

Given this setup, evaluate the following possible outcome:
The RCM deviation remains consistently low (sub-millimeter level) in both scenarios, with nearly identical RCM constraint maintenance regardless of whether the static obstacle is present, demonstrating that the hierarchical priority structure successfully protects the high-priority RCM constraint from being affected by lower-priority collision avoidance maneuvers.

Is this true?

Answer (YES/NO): NO